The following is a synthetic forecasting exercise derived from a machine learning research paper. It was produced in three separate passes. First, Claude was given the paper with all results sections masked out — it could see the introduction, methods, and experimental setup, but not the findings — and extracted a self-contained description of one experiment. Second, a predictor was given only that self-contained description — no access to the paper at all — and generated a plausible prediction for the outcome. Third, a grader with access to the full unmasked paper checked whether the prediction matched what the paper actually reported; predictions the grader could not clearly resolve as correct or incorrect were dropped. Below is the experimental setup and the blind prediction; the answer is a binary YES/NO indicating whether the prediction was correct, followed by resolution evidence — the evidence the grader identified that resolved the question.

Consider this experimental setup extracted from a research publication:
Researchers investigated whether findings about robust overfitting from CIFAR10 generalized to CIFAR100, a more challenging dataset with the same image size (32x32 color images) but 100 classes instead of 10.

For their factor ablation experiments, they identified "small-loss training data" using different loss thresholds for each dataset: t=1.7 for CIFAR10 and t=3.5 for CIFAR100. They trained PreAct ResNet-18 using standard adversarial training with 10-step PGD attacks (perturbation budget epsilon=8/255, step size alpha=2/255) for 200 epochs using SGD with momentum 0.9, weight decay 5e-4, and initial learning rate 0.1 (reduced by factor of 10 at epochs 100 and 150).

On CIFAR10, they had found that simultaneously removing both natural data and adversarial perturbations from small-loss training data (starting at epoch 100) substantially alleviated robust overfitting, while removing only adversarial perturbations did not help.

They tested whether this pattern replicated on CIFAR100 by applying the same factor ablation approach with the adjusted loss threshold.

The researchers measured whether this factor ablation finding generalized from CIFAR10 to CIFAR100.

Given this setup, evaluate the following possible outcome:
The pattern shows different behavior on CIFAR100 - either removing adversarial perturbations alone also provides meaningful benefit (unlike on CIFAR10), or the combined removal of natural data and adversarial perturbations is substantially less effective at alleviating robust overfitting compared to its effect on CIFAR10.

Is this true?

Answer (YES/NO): NO